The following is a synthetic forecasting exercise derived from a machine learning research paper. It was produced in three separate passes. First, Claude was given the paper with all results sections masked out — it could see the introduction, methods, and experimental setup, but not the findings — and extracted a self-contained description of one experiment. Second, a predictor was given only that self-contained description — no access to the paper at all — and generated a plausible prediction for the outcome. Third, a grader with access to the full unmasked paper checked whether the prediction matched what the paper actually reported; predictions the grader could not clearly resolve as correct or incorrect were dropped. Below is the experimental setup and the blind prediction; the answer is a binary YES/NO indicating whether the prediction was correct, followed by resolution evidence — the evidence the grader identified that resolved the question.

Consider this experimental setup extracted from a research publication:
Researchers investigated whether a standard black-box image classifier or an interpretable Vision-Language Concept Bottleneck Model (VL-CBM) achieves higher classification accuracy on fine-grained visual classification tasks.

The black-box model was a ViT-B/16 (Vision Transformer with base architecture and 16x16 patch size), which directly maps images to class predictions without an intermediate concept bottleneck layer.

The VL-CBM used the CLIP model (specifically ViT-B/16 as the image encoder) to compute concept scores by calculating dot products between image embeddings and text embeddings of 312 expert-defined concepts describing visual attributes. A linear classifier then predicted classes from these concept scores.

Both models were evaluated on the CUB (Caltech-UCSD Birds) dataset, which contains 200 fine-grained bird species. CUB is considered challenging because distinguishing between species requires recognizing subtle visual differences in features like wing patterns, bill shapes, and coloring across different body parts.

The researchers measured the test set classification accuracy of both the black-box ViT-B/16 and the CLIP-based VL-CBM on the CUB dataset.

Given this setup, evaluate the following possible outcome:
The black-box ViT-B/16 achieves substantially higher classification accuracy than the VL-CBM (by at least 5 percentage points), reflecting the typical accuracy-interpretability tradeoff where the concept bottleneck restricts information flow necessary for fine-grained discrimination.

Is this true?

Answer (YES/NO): NO